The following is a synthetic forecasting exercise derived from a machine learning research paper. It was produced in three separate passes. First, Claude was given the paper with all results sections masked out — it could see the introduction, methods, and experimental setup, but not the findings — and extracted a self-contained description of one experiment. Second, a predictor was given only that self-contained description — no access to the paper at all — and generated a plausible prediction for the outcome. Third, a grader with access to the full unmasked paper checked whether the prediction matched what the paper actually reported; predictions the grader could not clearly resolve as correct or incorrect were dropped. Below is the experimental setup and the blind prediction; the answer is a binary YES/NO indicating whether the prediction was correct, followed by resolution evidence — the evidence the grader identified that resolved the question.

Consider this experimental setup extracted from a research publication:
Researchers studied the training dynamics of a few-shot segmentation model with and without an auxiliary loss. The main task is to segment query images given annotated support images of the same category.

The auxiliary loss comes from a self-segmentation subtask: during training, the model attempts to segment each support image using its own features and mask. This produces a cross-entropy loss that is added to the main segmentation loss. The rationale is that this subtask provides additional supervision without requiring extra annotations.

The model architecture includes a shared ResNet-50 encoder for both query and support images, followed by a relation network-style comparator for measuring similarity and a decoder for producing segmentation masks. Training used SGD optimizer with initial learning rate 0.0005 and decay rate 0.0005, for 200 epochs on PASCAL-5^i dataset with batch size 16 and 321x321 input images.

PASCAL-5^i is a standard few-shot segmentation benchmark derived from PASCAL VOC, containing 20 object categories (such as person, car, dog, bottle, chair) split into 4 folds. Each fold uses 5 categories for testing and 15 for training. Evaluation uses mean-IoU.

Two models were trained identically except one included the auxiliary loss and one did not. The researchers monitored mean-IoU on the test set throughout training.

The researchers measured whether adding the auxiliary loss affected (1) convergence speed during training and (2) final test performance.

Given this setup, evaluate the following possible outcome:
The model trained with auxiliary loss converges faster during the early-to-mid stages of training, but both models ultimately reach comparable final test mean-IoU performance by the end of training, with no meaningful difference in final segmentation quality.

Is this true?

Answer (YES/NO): NO